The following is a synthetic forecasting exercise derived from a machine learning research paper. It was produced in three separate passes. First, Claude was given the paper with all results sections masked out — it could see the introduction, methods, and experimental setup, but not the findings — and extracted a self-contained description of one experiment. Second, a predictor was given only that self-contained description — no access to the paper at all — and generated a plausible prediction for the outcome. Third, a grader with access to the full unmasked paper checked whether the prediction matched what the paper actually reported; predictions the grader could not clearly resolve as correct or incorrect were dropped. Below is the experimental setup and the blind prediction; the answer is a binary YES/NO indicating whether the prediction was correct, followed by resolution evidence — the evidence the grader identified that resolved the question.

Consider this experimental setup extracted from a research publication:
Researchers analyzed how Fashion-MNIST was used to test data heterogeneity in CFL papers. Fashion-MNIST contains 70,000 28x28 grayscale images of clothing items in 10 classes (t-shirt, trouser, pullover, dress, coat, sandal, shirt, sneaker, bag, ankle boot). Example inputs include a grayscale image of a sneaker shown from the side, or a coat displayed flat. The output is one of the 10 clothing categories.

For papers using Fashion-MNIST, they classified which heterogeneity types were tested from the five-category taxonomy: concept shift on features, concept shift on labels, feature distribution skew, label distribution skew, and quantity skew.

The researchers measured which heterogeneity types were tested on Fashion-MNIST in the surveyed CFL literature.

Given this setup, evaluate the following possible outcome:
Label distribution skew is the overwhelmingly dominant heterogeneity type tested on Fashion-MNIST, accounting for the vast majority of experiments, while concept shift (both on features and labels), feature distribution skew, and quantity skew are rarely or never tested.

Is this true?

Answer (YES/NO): NO